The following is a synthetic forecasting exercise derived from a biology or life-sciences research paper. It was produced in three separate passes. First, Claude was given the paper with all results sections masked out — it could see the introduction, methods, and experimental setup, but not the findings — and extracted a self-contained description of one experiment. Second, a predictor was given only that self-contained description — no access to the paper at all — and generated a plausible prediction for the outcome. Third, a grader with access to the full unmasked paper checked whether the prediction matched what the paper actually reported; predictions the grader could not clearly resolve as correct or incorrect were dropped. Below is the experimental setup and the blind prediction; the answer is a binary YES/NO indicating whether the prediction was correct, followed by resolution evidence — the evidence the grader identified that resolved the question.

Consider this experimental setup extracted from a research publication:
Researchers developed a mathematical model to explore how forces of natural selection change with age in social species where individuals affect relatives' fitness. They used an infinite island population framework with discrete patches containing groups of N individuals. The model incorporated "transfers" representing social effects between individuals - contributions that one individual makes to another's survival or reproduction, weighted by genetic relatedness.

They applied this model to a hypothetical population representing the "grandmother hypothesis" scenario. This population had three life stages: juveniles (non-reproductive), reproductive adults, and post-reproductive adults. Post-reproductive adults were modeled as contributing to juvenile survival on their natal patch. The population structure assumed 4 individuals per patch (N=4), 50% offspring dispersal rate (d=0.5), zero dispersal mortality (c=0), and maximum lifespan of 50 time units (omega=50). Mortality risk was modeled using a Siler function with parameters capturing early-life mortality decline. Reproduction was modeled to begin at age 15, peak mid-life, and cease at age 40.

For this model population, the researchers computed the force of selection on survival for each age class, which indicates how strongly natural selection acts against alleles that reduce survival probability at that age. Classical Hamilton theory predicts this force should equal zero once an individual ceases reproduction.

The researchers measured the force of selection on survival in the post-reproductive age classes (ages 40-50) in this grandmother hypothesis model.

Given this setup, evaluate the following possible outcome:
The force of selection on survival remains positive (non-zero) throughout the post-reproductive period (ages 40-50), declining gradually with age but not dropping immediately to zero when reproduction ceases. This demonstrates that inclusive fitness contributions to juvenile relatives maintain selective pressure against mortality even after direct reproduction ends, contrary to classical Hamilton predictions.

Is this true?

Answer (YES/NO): YES